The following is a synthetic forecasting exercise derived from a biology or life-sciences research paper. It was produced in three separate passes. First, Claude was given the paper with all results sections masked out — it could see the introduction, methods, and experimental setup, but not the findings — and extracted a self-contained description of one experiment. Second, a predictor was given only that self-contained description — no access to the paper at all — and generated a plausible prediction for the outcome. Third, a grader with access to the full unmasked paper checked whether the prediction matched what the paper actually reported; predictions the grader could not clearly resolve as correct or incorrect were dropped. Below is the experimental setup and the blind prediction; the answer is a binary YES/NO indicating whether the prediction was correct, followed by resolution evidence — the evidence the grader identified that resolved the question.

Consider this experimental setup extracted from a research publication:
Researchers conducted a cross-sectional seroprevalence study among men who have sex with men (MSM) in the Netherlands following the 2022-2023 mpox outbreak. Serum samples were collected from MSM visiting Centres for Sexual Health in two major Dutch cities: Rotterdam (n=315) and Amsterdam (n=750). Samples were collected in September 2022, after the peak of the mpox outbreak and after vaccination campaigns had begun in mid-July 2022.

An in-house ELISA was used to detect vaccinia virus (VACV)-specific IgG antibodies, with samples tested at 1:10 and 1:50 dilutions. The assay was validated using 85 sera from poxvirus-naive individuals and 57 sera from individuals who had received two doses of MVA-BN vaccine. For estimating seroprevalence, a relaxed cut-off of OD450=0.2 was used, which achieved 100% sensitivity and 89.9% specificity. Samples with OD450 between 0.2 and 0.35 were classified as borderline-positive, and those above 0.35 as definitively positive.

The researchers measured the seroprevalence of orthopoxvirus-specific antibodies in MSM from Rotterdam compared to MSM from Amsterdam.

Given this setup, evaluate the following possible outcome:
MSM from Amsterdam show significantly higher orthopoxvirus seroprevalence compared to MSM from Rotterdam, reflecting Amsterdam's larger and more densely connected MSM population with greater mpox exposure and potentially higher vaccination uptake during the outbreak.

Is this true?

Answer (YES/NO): NO